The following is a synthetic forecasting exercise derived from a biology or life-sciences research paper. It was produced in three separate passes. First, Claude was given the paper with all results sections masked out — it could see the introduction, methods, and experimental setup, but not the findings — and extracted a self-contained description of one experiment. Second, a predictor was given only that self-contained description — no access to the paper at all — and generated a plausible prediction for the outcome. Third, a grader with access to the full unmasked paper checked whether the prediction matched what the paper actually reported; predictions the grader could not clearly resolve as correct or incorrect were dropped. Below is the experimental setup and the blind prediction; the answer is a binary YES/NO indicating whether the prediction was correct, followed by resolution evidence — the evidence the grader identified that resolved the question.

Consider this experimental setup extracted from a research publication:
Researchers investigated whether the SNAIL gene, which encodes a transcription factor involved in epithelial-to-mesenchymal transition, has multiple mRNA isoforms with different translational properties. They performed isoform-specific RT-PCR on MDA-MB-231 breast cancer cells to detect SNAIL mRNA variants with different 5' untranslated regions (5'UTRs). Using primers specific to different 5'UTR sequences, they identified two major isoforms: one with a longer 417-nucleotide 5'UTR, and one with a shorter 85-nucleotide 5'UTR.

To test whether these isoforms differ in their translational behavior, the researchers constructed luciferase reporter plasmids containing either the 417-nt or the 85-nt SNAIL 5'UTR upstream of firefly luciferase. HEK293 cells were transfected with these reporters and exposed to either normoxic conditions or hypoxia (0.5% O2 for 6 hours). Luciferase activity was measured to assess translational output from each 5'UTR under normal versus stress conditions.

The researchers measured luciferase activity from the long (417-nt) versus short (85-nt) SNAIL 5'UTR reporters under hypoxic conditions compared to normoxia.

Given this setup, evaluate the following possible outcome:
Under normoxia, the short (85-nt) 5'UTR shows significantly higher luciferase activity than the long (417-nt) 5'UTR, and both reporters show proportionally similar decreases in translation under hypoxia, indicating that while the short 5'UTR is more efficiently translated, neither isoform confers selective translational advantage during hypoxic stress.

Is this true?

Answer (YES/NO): NO